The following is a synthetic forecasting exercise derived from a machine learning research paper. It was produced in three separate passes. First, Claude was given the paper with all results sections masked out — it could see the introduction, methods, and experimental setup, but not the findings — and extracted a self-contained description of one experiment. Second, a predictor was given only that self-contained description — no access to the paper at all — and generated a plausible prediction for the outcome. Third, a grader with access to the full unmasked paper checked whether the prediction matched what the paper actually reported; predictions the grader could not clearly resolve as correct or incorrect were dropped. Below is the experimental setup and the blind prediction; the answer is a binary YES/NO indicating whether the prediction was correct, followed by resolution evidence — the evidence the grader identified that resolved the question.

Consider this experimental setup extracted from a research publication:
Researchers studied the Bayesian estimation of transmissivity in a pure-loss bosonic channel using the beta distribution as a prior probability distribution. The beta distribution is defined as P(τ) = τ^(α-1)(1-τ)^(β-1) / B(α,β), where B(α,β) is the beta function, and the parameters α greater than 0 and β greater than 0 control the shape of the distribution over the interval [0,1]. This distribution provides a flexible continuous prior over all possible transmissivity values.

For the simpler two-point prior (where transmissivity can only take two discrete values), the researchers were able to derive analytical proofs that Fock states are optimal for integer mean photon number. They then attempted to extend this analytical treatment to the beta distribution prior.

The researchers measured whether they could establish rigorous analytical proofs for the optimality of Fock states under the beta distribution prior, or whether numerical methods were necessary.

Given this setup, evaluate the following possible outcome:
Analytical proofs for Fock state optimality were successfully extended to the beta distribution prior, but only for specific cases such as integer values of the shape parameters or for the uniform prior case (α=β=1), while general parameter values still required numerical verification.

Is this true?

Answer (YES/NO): NO